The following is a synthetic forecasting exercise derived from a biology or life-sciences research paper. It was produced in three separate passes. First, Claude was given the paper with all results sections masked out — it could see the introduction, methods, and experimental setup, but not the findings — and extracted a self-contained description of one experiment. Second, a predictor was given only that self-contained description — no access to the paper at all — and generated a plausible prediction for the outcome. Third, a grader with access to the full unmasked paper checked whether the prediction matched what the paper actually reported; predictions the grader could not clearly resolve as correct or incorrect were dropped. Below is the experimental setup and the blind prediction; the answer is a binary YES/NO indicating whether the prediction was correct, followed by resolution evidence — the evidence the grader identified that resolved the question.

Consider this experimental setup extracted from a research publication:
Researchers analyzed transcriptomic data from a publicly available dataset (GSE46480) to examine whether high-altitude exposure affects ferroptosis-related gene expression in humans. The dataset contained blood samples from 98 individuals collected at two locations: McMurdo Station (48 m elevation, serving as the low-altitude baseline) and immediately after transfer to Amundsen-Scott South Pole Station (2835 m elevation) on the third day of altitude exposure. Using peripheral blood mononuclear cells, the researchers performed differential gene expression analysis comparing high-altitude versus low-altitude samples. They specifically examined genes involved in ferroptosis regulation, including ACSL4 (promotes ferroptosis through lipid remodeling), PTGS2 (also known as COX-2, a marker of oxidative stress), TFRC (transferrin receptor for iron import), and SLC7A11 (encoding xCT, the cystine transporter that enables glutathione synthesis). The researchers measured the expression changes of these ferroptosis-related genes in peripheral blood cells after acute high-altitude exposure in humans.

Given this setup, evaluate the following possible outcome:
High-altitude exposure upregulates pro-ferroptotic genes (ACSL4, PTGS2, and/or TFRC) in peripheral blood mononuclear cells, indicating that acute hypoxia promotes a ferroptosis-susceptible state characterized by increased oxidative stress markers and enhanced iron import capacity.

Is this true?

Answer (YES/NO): YES